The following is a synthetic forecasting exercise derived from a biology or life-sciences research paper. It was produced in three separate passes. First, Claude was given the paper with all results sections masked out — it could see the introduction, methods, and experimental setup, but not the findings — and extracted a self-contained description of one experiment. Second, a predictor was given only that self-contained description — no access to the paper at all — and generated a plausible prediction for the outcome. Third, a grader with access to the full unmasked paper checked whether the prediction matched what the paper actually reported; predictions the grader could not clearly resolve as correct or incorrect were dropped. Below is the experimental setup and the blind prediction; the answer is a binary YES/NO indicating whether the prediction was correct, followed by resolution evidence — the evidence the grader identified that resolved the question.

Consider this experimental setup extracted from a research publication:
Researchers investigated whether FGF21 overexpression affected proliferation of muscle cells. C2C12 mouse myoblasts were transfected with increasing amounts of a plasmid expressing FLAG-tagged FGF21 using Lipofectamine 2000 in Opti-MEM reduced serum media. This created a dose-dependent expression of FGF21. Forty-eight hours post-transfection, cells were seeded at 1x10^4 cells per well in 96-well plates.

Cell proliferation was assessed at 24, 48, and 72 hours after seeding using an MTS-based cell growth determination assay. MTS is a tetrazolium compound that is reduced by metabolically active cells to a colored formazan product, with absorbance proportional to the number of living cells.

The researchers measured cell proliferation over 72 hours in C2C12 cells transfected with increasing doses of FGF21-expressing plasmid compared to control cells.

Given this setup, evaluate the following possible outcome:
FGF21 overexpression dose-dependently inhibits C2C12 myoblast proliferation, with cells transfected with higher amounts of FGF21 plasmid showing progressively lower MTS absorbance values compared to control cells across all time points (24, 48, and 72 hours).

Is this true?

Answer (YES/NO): NO